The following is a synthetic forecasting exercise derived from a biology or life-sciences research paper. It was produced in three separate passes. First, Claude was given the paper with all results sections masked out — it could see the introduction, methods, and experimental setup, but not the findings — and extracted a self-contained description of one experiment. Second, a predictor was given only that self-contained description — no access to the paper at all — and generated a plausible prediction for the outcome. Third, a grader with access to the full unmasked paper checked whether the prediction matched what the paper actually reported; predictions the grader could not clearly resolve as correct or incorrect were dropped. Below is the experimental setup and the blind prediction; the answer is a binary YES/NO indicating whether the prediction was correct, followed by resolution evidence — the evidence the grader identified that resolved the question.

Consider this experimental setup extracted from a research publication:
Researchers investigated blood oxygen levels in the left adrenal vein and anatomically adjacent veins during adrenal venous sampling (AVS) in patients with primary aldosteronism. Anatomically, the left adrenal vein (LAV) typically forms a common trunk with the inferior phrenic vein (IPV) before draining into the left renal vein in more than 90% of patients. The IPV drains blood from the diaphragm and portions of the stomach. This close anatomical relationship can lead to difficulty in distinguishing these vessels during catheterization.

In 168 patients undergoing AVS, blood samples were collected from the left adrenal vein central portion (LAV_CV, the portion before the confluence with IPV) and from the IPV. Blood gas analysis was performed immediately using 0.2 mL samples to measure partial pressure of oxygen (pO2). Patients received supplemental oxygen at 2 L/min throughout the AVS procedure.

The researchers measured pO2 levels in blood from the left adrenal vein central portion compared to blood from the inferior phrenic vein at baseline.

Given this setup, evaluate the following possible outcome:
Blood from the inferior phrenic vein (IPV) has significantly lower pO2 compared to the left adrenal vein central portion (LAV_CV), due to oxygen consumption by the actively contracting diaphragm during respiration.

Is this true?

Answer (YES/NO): YES